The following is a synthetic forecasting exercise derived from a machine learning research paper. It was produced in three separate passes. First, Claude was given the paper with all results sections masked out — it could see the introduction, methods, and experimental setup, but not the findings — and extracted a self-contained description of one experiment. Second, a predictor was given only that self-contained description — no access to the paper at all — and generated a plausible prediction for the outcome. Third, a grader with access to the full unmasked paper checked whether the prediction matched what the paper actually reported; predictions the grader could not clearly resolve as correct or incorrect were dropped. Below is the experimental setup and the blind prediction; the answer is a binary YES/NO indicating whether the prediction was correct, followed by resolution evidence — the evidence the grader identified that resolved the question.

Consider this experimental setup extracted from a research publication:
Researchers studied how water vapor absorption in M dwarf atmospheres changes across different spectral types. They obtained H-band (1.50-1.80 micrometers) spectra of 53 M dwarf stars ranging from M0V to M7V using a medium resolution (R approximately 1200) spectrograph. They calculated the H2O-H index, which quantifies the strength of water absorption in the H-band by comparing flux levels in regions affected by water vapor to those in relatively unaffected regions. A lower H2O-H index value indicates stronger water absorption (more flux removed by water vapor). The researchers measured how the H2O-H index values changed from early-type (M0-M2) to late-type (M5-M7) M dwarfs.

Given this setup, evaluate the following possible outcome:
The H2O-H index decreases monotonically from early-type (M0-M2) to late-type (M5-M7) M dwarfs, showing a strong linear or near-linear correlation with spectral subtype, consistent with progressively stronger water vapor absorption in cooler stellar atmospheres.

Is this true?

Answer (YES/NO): YES